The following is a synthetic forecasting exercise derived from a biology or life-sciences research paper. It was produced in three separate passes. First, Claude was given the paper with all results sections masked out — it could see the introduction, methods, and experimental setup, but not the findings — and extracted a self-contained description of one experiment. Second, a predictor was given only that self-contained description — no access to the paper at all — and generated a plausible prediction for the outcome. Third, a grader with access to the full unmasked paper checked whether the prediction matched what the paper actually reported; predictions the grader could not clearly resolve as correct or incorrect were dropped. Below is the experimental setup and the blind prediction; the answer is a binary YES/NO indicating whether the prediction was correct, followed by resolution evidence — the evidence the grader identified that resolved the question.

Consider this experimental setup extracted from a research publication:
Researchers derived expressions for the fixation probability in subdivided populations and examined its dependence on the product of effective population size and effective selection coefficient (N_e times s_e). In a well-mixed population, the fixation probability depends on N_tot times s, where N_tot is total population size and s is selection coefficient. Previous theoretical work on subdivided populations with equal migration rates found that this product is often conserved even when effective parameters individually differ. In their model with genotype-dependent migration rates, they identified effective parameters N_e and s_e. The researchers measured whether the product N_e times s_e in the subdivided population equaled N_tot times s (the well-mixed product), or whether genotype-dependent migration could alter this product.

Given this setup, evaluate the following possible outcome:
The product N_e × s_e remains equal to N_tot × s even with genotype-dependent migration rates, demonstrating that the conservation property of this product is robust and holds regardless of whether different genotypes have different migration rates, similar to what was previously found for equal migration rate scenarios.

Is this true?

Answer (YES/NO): NO